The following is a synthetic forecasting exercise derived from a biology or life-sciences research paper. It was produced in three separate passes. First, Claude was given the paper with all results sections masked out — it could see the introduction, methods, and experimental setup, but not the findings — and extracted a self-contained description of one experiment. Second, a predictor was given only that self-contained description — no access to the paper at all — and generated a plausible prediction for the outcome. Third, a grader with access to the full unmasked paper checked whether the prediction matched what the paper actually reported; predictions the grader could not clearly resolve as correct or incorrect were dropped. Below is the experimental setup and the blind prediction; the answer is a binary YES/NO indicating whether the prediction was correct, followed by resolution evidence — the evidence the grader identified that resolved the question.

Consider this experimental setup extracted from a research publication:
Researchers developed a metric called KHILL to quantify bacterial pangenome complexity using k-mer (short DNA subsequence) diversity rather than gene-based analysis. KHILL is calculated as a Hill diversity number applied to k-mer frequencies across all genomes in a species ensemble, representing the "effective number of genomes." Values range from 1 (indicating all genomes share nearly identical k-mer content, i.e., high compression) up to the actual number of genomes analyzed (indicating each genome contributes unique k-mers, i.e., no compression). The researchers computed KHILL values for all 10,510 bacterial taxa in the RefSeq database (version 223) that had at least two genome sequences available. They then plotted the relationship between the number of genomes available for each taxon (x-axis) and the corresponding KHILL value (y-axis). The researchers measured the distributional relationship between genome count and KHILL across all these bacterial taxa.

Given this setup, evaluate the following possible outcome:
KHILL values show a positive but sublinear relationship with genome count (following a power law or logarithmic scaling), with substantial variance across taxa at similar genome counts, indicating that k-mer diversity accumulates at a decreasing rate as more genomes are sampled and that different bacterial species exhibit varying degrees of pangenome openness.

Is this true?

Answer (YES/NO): YES